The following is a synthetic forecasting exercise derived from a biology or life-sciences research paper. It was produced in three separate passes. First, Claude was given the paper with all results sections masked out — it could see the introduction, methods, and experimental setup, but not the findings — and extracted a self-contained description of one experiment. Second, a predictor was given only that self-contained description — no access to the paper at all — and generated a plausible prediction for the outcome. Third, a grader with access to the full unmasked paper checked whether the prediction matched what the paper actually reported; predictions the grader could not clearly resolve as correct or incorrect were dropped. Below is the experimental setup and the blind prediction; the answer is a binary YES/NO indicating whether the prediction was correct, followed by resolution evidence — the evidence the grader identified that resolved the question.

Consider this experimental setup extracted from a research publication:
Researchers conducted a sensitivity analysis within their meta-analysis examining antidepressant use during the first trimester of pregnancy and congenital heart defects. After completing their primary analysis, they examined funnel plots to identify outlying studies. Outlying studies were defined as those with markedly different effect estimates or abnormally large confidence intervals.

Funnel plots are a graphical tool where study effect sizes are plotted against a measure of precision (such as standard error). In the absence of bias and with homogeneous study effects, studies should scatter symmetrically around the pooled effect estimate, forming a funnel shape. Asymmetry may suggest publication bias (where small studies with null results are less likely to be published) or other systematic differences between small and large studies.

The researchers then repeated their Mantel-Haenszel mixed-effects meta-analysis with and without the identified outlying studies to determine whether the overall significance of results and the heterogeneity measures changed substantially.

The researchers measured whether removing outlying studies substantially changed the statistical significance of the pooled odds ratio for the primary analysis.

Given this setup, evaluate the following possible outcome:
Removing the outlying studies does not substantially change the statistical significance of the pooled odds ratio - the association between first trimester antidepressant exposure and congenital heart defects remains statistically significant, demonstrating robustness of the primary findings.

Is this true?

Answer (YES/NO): YES